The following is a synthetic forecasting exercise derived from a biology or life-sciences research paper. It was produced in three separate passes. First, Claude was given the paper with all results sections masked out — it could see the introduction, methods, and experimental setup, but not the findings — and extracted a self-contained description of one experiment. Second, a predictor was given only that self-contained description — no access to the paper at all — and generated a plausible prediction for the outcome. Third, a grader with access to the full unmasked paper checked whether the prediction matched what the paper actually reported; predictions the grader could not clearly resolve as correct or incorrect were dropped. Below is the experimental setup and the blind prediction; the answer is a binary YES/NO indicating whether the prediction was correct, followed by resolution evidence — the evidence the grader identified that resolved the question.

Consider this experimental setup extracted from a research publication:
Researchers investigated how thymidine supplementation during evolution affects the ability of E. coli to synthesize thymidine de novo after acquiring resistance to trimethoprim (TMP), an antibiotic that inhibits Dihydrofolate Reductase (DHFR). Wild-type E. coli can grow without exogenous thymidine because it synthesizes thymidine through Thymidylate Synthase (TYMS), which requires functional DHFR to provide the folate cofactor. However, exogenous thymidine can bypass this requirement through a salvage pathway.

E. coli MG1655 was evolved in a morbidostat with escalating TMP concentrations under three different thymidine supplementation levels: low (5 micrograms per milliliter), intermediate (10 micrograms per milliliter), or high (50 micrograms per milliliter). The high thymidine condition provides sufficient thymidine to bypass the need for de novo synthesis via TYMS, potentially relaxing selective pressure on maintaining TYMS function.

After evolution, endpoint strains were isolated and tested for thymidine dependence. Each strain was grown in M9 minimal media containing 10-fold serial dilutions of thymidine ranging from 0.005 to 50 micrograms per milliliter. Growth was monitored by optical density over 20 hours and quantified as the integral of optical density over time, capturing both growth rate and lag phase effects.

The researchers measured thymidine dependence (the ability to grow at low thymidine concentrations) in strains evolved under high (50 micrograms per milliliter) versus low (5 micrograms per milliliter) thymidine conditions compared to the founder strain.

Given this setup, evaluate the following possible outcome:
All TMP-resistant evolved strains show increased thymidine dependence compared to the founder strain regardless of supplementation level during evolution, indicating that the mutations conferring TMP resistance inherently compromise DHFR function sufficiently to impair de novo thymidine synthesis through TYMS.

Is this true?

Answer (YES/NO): NO